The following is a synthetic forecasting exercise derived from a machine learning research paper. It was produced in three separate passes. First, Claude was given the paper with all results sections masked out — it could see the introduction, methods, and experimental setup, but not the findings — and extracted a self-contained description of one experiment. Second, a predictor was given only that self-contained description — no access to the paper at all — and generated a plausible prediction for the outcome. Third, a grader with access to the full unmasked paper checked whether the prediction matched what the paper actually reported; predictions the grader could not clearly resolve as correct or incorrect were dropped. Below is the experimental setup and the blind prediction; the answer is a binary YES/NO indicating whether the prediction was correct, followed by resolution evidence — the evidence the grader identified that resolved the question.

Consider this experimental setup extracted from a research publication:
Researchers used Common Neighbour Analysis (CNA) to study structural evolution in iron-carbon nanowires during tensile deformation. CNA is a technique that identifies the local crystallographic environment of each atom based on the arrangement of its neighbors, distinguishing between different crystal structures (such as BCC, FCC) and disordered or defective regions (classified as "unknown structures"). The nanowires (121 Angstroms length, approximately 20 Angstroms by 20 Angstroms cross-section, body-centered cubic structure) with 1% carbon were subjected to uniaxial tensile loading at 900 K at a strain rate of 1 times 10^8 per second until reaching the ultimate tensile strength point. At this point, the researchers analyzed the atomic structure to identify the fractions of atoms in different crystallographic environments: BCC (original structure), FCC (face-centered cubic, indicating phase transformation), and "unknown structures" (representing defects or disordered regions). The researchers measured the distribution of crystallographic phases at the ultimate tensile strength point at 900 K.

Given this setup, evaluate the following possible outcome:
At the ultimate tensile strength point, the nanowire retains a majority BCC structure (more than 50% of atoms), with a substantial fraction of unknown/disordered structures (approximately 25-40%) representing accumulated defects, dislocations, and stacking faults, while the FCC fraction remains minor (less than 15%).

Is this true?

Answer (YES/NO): NO